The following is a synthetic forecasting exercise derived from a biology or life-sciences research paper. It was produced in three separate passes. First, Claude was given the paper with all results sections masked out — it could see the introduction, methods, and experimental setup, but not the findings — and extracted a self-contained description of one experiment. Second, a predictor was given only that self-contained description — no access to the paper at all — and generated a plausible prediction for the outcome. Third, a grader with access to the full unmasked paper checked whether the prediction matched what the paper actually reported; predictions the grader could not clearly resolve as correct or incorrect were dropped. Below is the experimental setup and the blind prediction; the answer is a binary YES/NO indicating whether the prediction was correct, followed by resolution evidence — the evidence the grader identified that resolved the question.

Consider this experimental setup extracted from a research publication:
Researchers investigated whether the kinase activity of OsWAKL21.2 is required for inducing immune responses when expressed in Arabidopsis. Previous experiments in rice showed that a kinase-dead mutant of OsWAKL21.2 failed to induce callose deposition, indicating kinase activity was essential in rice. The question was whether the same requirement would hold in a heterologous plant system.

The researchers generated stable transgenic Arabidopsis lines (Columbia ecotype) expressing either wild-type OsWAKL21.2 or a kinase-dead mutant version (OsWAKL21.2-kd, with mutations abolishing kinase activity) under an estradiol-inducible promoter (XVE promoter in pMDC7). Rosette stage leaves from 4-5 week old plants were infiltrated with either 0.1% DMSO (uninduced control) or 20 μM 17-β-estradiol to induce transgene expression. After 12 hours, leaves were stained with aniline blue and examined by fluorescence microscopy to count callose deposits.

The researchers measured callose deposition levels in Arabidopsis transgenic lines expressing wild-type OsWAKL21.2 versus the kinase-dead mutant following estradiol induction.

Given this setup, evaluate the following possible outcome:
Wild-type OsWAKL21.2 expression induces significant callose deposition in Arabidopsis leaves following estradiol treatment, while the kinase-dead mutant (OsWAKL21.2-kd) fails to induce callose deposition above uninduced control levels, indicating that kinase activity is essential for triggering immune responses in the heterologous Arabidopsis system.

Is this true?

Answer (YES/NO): NO